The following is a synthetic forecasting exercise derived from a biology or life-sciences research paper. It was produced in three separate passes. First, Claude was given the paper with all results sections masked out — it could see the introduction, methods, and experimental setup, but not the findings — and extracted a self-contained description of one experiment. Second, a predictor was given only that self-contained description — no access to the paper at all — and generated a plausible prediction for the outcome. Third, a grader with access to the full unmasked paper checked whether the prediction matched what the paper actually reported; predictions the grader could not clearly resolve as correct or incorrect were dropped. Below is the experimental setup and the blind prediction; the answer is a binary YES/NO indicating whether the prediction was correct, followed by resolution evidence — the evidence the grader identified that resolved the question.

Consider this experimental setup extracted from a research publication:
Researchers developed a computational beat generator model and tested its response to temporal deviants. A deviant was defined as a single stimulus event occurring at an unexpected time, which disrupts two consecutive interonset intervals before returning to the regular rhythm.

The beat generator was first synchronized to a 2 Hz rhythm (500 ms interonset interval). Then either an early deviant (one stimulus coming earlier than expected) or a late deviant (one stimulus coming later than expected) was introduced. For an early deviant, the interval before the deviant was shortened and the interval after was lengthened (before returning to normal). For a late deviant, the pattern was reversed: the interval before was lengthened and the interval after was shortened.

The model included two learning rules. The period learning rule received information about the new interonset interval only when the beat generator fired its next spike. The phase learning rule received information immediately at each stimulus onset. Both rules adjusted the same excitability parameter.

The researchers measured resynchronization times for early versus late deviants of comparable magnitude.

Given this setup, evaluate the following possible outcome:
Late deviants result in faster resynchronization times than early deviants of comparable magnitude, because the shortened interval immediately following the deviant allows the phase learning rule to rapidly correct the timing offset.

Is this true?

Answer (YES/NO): NO